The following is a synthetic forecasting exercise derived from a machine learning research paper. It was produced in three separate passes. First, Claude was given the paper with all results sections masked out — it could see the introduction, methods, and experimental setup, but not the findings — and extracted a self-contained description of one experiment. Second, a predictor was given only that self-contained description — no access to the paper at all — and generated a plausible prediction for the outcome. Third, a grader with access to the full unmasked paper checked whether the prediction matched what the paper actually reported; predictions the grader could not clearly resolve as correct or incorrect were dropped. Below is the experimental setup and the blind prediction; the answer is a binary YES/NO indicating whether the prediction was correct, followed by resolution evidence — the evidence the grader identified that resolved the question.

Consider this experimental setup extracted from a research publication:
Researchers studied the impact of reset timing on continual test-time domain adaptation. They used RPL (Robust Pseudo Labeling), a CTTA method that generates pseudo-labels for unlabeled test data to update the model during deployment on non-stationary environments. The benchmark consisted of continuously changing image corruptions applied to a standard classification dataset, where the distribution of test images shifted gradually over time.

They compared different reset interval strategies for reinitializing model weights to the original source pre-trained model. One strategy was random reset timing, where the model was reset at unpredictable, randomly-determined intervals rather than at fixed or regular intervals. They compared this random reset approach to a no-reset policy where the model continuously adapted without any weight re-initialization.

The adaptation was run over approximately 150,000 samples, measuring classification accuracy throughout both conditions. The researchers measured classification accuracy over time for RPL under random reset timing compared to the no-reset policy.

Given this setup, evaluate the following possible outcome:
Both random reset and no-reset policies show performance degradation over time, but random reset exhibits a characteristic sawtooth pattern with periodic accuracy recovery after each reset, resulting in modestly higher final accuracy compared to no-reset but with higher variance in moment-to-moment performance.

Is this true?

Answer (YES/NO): NO